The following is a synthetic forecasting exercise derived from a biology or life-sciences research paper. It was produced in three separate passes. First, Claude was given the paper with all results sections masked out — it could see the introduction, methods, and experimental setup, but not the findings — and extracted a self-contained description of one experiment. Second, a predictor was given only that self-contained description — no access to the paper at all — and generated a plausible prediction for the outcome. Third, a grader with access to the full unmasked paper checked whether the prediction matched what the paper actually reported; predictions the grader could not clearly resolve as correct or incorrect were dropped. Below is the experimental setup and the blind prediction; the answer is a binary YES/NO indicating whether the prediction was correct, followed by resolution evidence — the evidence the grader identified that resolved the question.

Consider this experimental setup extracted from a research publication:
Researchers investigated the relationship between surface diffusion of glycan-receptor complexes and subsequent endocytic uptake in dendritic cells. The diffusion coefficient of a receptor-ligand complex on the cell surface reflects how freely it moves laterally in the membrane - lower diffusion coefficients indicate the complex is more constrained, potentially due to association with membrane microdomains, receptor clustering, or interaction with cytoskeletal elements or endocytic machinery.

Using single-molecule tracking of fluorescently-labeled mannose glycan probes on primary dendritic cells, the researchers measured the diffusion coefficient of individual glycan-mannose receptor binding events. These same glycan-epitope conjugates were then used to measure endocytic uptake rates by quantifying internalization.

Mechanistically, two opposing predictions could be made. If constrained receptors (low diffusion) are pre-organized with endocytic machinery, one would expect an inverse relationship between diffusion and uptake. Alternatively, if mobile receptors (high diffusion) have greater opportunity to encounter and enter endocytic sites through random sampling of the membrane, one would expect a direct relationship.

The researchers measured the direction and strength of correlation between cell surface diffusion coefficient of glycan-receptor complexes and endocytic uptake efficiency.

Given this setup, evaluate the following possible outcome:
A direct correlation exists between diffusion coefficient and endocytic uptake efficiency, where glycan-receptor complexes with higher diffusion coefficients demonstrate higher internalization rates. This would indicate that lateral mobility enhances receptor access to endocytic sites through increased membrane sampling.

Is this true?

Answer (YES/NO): NO